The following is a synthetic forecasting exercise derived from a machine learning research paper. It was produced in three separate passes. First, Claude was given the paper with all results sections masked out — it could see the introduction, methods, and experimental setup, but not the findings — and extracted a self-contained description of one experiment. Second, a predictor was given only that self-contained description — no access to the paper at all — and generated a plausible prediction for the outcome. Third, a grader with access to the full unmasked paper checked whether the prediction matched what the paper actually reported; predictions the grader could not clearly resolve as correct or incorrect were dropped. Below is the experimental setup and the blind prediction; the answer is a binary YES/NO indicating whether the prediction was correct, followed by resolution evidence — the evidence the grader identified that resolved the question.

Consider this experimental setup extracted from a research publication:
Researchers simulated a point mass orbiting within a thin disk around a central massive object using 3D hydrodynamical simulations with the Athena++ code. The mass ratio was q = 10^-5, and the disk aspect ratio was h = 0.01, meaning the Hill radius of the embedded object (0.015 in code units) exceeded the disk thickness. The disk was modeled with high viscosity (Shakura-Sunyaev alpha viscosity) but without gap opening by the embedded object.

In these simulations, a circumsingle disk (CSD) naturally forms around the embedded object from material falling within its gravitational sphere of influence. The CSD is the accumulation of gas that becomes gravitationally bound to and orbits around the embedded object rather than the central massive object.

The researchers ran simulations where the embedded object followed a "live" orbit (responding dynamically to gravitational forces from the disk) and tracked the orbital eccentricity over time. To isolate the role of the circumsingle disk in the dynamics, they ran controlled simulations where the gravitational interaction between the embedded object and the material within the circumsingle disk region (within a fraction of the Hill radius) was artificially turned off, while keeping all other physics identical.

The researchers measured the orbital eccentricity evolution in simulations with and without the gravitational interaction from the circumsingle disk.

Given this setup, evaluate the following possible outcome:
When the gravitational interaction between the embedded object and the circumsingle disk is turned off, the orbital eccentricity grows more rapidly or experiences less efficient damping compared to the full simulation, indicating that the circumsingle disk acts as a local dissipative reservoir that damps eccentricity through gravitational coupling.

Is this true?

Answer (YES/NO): YES